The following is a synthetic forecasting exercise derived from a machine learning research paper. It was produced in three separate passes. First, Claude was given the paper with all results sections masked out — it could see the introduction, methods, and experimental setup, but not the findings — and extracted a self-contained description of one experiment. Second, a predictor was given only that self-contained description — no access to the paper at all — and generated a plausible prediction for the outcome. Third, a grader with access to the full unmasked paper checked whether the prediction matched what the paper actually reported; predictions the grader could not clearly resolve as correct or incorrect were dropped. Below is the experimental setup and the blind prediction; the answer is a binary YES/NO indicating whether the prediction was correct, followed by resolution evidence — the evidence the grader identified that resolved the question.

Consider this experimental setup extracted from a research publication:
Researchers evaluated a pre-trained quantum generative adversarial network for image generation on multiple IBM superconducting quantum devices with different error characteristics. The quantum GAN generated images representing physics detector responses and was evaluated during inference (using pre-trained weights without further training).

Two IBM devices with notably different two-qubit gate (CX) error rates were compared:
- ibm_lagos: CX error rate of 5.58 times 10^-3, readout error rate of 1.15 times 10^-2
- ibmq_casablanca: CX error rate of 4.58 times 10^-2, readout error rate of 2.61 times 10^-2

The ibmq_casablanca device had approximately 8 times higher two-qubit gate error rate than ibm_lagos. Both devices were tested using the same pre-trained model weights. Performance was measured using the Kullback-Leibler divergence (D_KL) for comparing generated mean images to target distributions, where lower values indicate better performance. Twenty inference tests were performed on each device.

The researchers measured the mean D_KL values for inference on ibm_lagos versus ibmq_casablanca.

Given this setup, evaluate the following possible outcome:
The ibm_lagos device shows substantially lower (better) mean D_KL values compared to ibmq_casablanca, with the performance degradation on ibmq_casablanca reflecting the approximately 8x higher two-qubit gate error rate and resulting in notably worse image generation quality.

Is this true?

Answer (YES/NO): YES